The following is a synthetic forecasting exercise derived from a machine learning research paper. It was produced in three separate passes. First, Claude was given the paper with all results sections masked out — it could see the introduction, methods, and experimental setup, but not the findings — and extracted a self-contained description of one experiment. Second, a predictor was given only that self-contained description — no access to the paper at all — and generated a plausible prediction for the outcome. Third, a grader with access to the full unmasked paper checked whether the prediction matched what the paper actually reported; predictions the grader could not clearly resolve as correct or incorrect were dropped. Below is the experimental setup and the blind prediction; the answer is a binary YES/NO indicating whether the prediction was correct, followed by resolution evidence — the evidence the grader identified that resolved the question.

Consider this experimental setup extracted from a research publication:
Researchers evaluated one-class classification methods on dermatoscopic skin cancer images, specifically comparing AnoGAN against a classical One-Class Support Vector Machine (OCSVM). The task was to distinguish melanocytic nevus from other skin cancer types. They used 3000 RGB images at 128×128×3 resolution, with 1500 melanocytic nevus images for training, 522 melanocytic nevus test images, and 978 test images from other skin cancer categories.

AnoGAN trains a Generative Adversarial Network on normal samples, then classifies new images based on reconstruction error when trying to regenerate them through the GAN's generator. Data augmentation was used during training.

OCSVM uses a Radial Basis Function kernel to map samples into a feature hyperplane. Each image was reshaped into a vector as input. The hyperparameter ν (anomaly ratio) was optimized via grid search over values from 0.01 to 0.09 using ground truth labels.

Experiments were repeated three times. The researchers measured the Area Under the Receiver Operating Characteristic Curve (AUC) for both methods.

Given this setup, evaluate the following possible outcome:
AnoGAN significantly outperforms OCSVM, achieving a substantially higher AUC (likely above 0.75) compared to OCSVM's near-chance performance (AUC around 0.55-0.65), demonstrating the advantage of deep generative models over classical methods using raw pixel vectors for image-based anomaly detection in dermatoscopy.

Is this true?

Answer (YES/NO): NO